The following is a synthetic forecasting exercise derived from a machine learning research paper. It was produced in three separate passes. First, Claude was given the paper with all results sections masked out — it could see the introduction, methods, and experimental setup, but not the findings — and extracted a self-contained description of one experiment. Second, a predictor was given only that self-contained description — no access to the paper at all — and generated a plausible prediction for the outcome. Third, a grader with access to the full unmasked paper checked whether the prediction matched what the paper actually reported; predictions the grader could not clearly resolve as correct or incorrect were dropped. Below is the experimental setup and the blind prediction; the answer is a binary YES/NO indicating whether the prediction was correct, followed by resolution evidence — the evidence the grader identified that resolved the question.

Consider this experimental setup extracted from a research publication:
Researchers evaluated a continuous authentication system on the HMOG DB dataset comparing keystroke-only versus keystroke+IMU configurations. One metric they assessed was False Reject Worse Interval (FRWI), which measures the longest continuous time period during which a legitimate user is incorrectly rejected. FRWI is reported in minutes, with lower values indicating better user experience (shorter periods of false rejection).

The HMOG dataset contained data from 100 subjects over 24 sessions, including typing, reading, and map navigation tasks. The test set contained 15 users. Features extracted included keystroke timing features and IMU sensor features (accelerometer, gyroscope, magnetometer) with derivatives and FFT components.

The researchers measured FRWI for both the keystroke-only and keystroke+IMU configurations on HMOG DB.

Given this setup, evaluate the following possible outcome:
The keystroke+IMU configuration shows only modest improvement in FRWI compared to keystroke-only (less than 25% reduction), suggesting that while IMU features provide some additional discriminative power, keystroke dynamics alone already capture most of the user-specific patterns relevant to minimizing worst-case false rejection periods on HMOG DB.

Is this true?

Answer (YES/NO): NO